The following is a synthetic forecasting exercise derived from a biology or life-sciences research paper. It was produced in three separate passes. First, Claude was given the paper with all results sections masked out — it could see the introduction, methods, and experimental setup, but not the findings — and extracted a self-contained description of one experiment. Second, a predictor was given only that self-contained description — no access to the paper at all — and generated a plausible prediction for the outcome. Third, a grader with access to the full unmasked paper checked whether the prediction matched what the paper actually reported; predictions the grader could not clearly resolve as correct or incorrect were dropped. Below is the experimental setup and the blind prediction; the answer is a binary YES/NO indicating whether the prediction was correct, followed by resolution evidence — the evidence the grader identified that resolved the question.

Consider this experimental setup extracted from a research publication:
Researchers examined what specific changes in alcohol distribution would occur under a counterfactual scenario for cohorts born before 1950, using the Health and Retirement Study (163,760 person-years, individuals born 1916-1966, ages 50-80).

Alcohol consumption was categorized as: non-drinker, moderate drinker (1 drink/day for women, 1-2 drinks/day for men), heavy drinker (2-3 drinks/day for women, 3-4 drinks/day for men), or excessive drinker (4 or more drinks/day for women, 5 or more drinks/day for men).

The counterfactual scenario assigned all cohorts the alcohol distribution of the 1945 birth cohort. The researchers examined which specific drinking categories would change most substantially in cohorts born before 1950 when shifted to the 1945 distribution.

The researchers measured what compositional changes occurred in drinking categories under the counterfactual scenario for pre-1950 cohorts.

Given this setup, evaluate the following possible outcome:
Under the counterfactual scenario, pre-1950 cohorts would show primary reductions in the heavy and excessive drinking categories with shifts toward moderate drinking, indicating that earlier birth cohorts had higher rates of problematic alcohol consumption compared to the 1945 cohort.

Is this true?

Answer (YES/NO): NO